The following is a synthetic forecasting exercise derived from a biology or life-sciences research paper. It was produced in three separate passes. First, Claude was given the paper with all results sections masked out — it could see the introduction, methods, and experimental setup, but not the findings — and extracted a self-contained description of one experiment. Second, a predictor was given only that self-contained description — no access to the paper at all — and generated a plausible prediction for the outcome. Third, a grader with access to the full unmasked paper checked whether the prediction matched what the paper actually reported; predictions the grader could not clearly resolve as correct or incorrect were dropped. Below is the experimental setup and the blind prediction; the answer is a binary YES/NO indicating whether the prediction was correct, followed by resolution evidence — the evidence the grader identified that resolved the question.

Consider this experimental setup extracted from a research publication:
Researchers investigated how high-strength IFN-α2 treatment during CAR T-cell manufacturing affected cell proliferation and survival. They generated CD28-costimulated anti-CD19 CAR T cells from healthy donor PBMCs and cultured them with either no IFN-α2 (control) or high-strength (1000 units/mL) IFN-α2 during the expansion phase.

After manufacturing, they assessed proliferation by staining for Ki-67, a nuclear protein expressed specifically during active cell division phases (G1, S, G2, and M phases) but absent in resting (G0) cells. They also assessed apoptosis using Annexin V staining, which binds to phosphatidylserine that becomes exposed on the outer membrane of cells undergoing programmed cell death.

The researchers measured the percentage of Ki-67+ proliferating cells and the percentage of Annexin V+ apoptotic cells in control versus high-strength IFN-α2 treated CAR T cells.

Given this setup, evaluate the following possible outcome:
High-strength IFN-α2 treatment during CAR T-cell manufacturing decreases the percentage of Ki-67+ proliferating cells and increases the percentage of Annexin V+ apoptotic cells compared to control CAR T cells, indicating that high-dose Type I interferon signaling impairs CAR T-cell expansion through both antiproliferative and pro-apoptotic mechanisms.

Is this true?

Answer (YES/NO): NO